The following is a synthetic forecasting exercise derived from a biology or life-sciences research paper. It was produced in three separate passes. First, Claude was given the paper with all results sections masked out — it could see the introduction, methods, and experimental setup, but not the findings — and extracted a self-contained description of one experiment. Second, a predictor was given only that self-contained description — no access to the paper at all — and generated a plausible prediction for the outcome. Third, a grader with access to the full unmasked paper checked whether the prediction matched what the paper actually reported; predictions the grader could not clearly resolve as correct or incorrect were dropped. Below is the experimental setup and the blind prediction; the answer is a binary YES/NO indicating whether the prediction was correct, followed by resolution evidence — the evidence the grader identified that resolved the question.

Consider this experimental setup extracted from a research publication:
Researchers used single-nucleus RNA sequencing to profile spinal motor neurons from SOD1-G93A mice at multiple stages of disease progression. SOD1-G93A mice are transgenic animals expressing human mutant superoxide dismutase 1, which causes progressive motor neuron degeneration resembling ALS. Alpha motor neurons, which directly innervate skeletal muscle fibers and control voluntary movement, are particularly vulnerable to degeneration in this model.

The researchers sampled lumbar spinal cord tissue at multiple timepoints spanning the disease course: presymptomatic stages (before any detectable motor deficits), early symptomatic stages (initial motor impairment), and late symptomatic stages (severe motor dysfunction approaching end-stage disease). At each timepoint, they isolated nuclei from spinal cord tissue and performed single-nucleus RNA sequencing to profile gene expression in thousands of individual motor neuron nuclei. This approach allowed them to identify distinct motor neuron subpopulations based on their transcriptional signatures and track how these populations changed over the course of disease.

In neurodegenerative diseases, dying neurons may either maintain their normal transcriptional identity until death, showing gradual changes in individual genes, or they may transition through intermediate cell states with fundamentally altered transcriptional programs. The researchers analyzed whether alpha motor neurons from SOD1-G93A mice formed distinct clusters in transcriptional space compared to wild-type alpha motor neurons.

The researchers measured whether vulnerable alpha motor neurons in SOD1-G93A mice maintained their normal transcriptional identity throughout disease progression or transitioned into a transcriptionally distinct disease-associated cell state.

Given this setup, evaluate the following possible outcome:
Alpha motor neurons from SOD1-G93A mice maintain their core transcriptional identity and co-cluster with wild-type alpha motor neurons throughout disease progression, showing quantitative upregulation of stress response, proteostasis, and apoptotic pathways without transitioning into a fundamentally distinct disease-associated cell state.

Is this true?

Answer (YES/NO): NO